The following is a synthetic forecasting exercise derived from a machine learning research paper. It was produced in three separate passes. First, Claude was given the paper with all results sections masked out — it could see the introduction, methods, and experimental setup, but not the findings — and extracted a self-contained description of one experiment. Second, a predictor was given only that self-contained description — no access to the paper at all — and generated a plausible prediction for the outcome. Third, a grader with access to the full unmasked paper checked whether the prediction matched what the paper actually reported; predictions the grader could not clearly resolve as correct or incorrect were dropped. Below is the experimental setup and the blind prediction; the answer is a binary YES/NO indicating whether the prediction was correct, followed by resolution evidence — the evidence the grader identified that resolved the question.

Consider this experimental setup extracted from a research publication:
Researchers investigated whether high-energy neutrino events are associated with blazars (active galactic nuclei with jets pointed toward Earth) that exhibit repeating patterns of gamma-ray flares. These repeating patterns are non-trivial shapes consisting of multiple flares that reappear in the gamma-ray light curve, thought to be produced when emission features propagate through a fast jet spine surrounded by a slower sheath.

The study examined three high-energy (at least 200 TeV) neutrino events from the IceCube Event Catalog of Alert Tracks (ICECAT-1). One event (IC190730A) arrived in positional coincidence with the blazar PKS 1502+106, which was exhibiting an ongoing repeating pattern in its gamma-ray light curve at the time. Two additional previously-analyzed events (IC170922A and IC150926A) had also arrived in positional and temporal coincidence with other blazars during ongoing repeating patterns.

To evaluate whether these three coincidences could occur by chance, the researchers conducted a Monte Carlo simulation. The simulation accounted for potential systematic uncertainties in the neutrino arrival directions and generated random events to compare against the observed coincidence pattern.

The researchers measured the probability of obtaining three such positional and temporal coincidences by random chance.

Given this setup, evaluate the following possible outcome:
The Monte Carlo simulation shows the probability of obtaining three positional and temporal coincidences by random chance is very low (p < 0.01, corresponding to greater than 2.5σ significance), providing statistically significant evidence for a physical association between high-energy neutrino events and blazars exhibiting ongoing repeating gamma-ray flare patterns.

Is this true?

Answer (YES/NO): YES